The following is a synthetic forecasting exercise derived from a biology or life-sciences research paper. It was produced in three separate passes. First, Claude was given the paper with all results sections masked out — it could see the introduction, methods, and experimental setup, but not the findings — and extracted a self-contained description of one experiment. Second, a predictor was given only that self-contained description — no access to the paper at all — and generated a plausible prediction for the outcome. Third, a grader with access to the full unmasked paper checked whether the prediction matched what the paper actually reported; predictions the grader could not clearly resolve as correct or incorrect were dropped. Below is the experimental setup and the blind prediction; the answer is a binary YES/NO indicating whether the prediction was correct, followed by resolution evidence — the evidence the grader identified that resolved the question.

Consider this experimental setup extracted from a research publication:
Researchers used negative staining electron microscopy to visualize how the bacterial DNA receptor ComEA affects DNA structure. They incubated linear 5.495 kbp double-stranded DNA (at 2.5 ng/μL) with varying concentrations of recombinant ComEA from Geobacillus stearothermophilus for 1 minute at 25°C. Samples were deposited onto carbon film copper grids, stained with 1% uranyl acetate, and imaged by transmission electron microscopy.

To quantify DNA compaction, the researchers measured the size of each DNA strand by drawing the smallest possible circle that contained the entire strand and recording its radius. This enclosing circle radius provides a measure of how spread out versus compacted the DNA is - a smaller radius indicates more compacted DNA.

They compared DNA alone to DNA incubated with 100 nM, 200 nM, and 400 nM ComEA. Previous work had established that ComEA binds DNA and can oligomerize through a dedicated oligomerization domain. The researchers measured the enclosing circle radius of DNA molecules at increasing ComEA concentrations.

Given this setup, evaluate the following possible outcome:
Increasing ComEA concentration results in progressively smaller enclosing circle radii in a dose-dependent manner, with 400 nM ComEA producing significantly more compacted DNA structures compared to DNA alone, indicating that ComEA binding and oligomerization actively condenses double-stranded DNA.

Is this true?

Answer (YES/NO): NO